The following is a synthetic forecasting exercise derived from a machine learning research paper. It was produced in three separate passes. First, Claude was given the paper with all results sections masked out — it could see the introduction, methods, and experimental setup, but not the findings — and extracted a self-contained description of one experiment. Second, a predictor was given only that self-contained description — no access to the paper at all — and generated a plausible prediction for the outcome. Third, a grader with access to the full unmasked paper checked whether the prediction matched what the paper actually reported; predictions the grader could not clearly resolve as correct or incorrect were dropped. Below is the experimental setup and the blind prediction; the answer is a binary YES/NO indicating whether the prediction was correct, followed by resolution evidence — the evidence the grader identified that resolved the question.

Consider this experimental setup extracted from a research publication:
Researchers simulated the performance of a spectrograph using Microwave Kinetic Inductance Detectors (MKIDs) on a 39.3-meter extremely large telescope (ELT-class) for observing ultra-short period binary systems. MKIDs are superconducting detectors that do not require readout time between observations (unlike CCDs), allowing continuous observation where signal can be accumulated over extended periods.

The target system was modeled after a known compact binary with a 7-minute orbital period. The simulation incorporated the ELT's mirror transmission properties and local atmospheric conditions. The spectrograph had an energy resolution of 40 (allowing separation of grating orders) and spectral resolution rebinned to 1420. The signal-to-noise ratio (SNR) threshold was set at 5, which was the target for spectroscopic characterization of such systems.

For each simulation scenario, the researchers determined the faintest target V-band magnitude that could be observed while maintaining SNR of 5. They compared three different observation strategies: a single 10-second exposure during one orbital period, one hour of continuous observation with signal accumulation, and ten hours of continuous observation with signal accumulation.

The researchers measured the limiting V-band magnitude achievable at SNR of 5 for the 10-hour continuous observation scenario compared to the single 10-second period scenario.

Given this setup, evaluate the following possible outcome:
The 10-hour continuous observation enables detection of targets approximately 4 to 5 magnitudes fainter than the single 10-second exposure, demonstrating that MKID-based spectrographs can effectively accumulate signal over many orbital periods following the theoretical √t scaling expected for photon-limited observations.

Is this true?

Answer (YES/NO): NO